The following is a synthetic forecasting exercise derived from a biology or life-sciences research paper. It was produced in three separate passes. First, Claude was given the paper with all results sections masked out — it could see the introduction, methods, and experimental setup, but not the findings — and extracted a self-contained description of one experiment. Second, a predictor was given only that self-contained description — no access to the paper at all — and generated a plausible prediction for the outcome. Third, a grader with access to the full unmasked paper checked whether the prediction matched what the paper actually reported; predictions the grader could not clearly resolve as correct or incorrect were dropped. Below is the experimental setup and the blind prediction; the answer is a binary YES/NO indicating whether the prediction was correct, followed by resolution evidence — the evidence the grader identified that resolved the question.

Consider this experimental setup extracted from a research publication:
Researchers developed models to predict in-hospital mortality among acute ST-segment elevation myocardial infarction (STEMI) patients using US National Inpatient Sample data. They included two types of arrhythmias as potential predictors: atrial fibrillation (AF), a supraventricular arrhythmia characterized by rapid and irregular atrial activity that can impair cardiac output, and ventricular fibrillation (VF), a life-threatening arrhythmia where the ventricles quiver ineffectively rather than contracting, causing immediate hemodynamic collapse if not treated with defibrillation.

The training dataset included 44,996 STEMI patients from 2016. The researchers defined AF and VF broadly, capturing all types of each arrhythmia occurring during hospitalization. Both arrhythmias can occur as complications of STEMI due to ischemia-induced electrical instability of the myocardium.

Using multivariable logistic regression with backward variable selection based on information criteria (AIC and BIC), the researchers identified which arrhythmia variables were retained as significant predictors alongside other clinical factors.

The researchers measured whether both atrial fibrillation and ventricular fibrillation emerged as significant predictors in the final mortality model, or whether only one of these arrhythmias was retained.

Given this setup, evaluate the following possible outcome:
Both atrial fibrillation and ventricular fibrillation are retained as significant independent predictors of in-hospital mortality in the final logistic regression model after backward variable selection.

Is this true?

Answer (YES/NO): YES